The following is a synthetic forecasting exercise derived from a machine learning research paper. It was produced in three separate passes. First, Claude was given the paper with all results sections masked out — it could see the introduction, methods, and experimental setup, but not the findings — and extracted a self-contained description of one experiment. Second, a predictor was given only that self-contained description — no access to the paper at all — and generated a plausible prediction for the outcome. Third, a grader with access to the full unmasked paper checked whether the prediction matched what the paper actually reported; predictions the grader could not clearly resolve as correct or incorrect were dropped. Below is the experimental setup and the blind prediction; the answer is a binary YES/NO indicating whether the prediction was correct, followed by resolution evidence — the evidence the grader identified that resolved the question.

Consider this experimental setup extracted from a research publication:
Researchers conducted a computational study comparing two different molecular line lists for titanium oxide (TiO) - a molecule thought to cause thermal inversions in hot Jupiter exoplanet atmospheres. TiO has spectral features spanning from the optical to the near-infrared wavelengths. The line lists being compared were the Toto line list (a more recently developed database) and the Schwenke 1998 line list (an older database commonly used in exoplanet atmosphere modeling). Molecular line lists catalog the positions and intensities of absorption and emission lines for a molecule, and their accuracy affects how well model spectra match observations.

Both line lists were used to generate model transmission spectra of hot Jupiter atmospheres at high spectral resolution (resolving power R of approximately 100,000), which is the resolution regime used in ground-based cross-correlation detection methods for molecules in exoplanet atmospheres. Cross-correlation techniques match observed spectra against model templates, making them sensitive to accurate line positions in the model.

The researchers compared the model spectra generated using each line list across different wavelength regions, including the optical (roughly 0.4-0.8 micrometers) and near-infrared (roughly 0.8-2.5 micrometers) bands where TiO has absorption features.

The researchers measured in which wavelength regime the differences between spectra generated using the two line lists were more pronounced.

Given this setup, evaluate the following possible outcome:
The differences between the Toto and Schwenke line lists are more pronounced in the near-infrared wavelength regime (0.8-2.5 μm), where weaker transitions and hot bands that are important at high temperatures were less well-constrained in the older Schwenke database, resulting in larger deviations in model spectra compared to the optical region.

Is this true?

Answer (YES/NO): NO